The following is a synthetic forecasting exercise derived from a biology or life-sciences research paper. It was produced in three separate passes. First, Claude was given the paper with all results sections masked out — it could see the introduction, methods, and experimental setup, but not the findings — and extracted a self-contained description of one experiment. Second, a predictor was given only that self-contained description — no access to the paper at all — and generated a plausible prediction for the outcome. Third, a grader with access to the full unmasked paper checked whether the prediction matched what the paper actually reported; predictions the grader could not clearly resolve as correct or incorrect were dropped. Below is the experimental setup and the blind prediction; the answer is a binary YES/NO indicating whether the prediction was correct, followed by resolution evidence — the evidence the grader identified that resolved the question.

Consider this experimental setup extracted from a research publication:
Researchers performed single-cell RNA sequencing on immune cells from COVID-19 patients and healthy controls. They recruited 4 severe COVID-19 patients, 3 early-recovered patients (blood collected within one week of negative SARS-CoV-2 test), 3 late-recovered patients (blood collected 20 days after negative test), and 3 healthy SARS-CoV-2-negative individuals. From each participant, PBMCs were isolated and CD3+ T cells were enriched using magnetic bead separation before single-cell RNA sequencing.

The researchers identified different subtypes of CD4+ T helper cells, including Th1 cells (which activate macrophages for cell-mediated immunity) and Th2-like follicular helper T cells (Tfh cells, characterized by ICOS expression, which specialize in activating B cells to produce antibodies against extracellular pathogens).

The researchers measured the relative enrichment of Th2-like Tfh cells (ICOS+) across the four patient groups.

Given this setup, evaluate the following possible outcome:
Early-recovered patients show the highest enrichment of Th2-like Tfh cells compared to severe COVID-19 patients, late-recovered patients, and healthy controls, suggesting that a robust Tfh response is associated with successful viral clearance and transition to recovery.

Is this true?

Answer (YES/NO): YES